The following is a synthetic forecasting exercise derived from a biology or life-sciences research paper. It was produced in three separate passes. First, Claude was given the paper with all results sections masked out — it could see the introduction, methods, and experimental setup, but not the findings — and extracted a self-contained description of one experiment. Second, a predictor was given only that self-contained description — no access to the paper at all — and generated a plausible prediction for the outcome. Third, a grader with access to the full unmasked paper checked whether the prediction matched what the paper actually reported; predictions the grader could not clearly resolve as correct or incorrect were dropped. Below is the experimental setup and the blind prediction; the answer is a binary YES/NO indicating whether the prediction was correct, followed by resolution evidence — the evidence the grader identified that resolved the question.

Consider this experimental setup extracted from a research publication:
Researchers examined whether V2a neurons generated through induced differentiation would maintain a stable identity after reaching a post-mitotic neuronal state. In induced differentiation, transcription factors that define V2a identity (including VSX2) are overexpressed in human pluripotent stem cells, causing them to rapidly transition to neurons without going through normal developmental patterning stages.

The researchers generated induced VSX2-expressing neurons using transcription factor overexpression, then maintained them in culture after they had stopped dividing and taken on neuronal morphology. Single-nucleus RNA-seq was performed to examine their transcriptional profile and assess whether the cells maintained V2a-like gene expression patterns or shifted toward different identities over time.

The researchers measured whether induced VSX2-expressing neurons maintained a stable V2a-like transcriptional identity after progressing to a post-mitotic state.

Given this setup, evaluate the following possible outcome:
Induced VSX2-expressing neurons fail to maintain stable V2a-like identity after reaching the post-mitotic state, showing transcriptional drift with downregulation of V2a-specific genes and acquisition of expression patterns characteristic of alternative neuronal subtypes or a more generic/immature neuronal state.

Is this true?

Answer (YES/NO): YES